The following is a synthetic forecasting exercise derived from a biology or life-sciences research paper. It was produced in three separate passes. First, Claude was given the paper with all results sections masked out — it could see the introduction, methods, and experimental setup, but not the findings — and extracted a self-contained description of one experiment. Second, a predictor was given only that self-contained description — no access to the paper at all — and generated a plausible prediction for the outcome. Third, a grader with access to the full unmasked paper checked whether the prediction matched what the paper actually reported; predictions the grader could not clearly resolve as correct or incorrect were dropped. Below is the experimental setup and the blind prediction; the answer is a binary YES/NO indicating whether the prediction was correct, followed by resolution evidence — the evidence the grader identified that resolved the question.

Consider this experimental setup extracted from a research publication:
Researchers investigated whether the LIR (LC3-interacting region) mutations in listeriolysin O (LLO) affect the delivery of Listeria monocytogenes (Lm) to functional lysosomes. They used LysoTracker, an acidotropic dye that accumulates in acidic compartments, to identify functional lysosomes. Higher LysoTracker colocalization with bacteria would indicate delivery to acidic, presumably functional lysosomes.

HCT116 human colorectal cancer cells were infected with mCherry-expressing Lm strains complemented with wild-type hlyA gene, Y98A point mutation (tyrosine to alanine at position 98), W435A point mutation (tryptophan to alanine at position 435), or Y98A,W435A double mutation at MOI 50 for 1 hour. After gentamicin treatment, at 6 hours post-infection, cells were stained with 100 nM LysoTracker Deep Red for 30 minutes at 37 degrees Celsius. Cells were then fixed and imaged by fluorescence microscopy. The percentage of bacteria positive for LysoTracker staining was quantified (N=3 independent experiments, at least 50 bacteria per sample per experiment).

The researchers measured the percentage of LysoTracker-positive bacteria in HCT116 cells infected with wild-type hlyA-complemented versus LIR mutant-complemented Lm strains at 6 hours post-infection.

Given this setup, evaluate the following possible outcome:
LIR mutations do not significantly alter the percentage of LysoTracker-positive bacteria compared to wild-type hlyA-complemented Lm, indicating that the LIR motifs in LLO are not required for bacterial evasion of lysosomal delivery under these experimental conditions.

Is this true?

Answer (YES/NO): NO